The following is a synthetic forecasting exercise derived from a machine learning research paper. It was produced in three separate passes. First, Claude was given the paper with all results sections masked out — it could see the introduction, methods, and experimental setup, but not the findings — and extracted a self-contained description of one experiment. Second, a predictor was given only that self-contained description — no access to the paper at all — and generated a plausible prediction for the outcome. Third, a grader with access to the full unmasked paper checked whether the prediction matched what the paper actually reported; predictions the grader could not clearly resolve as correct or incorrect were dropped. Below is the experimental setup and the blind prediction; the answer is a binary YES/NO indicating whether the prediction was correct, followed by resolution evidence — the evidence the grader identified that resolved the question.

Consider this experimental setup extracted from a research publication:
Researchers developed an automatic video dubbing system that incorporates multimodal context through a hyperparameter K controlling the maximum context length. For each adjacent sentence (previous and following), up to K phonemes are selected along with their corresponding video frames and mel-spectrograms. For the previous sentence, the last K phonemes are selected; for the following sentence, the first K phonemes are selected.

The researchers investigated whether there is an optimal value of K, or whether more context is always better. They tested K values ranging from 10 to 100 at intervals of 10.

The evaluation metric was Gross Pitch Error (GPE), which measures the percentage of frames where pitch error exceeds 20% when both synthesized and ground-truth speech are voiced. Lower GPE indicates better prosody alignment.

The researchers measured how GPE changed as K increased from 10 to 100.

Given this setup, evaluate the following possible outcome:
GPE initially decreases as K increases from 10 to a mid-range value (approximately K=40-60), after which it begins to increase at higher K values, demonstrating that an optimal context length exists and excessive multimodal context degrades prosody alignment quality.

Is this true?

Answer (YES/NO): NO